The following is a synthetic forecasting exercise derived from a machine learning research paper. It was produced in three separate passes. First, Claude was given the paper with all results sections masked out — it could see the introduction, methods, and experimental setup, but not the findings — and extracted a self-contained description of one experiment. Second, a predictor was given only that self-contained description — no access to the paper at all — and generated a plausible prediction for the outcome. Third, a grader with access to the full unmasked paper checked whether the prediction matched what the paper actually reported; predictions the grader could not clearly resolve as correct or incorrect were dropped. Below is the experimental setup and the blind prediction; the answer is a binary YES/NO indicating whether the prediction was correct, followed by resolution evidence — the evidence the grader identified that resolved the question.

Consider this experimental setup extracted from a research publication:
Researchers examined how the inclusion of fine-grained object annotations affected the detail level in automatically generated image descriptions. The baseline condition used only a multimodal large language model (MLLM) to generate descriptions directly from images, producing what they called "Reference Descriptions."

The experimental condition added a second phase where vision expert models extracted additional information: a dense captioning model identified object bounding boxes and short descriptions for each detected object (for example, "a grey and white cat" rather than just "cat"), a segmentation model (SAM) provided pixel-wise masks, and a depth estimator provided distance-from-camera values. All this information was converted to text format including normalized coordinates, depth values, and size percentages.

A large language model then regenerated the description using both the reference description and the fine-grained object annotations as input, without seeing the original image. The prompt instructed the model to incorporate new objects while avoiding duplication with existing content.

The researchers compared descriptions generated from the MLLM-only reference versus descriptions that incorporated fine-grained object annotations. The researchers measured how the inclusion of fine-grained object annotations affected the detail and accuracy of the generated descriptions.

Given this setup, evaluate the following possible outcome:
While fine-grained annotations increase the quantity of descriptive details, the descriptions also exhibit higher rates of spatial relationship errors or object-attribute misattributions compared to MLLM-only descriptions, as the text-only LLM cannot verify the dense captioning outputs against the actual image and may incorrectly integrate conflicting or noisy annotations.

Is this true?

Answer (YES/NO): NO